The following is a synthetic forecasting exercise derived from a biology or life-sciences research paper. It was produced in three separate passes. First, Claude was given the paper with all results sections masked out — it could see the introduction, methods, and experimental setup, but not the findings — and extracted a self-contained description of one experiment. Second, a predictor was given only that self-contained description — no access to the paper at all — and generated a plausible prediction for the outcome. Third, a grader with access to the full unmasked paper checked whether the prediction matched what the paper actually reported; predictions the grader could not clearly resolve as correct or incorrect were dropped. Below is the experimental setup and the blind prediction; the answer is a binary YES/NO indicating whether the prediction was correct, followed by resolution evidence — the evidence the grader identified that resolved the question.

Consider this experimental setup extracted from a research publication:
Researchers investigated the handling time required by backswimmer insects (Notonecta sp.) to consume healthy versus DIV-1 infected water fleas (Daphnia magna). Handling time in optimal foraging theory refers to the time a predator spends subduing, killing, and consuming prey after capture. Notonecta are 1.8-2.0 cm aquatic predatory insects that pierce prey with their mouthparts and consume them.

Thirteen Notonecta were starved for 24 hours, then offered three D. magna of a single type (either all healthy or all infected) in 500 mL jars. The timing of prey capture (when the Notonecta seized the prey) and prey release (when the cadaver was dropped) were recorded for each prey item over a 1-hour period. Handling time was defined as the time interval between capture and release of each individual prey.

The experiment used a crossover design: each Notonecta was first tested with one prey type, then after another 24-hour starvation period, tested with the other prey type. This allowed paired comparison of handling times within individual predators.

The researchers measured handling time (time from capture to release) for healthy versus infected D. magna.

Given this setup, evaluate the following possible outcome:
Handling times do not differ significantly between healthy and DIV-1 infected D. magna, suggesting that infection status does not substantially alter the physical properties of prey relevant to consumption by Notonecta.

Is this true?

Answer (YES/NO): NO